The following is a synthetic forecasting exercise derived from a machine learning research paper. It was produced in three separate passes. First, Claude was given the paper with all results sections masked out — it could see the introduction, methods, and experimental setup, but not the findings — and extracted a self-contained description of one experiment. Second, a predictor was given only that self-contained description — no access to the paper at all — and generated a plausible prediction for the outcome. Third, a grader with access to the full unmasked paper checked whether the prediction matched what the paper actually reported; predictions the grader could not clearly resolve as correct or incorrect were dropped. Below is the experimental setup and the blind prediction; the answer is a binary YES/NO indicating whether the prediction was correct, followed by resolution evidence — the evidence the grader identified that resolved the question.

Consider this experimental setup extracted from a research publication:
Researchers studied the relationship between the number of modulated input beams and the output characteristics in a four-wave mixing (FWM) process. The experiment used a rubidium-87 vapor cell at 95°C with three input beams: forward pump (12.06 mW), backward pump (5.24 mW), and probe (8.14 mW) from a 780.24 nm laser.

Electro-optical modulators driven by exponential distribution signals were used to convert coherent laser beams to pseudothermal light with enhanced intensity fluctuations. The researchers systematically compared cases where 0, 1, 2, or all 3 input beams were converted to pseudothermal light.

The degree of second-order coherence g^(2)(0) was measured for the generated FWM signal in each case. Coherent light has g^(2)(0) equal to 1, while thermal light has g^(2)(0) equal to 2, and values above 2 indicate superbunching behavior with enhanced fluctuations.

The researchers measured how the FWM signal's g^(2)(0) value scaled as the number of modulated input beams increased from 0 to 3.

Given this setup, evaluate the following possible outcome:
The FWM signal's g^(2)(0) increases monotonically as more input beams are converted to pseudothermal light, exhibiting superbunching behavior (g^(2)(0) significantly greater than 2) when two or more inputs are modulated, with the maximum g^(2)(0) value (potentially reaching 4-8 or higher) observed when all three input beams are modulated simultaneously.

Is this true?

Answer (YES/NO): YES